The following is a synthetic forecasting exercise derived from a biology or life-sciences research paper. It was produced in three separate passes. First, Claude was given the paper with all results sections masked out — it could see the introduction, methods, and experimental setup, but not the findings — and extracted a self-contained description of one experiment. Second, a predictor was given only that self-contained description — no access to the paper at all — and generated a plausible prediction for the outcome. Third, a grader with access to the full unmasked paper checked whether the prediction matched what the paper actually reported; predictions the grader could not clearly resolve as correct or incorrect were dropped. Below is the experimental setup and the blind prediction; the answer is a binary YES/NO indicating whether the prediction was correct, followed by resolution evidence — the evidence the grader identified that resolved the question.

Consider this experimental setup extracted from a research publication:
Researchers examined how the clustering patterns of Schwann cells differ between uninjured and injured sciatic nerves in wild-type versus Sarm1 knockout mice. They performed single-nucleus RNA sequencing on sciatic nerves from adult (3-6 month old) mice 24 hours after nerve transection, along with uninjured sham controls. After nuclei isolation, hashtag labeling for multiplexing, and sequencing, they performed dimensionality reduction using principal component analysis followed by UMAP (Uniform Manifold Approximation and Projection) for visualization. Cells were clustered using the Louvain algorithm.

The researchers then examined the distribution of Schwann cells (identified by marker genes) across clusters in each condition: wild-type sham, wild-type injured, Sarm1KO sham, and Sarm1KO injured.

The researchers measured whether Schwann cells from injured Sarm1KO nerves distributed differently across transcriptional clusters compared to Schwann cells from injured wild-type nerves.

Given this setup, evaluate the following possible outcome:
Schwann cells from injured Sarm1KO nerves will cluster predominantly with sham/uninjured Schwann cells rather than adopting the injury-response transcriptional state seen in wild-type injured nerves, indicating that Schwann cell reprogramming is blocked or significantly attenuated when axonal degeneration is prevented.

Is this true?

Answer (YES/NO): NO